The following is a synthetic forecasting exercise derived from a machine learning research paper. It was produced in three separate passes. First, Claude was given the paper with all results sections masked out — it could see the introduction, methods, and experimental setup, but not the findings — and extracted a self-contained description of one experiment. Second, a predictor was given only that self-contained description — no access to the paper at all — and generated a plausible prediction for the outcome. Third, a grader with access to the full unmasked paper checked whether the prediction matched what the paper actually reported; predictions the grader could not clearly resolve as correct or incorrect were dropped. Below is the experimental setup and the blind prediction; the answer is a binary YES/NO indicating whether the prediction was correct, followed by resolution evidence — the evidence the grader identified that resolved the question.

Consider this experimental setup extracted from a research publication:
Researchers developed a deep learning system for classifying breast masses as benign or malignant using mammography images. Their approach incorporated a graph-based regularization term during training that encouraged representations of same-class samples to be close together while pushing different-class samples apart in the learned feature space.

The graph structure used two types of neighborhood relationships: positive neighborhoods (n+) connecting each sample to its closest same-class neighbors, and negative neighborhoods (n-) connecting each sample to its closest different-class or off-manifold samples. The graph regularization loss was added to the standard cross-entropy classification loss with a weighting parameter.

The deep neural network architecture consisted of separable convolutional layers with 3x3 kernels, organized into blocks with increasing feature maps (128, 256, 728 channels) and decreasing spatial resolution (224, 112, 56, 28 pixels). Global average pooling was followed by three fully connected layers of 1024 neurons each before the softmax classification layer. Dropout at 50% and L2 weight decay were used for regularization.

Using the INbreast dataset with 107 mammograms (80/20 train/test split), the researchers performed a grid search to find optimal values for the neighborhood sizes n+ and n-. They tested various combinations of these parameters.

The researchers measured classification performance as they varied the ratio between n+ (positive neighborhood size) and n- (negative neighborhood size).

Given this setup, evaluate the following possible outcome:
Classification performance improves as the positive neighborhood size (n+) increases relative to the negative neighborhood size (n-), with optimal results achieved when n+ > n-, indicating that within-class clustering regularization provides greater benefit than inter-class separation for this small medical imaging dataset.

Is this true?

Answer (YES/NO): NO